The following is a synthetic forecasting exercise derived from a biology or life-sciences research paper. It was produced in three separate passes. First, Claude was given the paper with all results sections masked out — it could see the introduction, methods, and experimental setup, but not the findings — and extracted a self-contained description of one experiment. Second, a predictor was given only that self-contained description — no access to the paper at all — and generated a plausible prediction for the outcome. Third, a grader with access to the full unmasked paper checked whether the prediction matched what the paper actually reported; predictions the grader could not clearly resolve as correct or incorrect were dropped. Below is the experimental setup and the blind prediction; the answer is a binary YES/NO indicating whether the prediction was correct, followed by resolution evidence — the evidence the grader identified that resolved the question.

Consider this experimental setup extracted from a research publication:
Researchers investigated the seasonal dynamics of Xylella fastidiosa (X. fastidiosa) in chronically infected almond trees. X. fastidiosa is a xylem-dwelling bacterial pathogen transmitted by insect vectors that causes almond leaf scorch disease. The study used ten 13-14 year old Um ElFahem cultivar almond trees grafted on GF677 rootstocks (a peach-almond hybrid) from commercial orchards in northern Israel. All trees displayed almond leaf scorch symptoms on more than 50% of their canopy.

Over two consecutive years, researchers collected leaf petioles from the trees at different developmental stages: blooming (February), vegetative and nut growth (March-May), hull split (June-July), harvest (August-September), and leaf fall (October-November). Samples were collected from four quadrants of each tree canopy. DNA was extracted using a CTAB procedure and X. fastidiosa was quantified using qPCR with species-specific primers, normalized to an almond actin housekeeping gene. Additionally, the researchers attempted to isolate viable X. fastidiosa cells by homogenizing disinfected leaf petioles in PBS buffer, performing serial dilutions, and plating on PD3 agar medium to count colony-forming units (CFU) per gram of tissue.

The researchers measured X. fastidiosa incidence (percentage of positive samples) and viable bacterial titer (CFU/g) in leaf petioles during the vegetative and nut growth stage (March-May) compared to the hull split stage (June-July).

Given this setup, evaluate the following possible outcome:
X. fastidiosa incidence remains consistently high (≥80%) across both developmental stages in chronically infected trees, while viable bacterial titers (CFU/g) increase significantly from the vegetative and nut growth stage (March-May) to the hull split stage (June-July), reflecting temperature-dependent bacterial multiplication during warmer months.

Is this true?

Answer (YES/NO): NO